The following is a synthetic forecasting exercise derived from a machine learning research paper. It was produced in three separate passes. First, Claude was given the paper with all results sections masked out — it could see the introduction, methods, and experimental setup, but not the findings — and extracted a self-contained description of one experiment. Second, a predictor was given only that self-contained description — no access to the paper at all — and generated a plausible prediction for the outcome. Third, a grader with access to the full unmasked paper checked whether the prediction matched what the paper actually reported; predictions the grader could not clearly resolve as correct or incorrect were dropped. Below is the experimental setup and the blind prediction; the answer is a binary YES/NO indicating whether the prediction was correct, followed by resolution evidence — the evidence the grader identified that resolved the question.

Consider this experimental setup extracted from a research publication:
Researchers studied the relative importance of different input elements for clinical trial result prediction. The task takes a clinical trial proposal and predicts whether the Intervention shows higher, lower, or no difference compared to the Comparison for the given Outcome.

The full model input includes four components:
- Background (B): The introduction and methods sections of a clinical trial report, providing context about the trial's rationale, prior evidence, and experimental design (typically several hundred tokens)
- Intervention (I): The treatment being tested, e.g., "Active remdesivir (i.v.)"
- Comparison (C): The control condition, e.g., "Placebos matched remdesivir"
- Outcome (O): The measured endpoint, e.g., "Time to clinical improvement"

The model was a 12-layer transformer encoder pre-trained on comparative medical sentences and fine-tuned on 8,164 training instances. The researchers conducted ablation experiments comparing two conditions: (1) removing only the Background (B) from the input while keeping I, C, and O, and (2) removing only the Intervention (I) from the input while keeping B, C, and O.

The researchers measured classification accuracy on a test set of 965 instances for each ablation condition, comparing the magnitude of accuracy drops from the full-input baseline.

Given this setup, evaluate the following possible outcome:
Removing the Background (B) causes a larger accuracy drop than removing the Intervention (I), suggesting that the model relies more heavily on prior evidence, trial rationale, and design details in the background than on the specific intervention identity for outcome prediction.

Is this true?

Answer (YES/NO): YES